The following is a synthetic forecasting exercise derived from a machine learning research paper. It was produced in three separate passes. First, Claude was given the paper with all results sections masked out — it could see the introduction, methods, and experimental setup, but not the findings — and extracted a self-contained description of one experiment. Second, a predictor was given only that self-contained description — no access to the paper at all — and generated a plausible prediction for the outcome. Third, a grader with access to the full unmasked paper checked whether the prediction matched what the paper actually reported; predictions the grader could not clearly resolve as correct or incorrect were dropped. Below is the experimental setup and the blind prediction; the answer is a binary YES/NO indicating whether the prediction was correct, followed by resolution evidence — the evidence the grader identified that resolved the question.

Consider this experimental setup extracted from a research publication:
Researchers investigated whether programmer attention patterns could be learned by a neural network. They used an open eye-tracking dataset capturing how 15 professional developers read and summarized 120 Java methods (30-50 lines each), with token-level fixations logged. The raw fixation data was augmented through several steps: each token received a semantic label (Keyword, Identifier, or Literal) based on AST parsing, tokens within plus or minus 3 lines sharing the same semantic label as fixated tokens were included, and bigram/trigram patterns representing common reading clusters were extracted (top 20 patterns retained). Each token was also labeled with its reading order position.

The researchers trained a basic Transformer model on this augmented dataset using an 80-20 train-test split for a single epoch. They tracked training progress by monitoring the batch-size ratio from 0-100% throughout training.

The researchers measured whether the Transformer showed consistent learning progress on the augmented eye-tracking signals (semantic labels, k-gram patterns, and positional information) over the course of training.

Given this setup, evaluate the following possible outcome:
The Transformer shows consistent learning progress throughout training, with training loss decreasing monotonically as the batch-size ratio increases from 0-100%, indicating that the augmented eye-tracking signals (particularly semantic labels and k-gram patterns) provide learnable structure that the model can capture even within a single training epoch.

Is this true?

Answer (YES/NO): NO